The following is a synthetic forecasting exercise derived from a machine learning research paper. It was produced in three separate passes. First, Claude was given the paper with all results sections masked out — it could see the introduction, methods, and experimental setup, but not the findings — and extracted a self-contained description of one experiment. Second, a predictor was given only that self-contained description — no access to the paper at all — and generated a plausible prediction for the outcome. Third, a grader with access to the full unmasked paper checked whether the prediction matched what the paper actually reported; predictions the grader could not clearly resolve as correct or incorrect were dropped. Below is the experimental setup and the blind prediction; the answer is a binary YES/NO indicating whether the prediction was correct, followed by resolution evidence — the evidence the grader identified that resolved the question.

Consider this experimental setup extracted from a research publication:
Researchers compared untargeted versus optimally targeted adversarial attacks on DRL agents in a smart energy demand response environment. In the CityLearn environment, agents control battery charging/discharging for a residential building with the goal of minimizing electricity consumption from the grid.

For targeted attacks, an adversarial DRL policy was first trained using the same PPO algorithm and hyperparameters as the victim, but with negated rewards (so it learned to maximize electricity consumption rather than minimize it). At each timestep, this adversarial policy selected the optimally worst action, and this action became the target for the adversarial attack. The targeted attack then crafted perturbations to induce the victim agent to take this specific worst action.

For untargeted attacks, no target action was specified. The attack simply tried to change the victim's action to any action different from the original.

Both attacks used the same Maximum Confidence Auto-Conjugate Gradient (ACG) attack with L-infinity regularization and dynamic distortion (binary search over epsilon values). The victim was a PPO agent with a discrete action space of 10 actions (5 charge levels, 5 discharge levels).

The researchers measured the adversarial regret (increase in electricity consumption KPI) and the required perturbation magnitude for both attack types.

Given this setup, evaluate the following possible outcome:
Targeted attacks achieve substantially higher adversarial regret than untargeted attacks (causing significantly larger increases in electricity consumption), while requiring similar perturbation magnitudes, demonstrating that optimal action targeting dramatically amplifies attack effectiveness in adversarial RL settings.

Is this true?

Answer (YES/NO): NO